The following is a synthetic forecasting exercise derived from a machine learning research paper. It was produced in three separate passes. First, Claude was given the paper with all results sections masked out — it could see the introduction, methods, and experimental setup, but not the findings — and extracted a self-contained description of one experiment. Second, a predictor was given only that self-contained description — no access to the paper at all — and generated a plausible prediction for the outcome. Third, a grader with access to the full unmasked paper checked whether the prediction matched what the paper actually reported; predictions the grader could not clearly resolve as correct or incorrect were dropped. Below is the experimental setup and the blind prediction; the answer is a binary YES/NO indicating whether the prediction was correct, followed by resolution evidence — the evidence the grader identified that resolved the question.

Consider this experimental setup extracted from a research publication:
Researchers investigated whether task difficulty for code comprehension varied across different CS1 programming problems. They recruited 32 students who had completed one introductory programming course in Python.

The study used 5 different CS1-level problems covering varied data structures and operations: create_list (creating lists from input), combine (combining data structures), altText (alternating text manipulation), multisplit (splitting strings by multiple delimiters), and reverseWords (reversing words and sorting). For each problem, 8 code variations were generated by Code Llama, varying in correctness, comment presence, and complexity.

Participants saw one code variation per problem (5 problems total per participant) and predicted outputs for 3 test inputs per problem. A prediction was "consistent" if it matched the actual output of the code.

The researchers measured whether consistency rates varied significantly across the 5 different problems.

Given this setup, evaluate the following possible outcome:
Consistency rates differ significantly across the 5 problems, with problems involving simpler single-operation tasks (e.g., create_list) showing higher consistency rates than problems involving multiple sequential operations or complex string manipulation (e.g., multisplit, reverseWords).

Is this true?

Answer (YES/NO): NO